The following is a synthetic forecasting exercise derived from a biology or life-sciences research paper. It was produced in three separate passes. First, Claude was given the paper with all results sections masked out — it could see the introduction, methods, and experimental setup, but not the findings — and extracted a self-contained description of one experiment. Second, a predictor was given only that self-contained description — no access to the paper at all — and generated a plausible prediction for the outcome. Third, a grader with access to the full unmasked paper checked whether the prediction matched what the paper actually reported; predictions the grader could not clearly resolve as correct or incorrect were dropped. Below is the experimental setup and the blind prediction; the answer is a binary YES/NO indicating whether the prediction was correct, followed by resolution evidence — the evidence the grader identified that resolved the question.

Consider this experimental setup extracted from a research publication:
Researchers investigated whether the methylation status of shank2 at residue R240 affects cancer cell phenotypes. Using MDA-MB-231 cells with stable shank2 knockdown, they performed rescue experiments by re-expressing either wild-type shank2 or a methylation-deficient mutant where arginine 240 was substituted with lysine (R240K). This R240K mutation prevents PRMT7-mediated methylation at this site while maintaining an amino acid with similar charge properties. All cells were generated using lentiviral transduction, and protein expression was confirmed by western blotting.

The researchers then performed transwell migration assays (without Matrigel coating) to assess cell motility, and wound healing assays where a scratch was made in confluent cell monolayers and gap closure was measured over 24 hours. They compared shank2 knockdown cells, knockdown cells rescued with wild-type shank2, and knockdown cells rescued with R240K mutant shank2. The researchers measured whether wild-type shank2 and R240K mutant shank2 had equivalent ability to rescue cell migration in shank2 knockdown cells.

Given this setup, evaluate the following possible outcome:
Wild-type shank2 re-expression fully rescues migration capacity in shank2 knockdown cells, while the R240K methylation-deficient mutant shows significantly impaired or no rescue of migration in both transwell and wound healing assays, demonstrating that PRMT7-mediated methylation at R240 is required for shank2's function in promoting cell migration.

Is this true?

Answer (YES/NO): YES